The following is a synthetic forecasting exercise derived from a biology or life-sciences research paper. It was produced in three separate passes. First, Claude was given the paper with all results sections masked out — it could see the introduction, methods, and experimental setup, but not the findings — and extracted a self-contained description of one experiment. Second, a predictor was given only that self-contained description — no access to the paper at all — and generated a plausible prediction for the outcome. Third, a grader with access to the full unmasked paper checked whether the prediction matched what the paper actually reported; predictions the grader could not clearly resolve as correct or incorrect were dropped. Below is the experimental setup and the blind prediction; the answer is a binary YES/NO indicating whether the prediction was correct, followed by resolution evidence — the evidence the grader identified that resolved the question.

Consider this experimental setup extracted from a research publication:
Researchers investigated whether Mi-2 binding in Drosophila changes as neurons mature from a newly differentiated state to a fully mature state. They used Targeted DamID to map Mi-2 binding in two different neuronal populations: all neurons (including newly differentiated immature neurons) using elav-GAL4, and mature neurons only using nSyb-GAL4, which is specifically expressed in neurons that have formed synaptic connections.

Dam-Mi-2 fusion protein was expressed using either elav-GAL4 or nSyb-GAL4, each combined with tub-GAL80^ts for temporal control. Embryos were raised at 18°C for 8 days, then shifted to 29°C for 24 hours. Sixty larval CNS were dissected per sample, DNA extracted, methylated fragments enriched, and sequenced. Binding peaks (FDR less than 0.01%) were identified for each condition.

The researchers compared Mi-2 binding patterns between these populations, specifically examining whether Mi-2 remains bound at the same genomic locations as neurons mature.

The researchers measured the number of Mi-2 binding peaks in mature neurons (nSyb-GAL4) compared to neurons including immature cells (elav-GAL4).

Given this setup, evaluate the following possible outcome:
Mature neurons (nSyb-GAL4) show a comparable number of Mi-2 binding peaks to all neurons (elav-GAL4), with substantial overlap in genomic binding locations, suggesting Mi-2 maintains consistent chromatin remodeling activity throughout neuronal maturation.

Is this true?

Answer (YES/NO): NO